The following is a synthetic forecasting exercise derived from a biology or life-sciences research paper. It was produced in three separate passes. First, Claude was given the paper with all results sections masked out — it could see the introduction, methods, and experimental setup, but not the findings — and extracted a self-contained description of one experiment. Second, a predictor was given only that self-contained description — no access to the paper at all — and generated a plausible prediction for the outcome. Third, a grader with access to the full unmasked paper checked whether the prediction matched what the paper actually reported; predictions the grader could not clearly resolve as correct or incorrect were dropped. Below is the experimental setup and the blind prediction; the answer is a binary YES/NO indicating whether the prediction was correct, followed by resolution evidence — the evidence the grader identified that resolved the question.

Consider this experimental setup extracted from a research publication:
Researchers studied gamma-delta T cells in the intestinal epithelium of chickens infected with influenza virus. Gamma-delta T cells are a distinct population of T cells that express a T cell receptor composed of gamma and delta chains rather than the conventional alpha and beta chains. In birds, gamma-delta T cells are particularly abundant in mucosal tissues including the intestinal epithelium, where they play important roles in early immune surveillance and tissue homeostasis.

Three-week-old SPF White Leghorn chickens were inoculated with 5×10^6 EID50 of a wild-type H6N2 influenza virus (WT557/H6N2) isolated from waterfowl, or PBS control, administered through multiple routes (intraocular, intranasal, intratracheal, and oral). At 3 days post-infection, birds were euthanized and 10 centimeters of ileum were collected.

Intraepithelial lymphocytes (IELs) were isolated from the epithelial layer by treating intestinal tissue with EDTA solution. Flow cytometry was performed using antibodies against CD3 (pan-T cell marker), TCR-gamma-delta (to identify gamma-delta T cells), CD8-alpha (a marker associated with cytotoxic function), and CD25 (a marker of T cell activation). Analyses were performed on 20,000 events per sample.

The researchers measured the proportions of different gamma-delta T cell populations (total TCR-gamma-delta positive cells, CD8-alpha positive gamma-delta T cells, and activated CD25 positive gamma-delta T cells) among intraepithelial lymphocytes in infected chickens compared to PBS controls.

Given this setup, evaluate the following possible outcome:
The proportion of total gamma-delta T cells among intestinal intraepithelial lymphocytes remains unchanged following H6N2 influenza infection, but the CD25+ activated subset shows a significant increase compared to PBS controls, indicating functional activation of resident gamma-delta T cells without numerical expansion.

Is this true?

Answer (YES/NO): NO